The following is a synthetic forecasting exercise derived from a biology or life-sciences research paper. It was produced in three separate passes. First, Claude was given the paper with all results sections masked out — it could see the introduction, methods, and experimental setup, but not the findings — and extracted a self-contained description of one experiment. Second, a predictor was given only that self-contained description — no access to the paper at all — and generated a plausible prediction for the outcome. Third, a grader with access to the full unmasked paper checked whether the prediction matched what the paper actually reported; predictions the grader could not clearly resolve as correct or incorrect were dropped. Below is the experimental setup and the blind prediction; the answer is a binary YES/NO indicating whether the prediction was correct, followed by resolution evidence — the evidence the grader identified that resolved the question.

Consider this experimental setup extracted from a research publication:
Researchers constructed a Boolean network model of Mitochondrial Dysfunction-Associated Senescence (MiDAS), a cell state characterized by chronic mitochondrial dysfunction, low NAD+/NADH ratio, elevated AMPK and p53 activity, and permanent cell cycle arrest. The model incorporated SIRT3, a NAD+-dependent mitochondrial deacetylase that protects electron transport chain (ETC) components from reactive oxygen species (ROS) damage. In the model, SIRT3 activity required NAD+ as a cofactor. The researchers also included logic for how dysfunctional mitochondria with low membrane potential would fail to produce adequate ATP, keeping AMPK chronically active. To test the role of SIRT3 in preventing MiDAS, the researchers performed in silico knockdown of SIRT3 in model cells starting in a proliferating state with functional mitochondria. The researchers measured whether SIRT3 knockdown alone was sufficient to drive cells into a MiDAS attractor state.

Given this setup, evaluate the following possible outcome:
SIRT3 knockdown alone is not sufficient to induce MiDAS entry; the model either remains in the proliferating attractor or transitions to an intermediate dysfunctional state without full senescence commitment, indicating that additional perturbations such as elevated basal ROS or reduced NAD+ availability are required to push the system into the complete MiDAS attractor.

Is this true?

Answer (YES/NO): NO